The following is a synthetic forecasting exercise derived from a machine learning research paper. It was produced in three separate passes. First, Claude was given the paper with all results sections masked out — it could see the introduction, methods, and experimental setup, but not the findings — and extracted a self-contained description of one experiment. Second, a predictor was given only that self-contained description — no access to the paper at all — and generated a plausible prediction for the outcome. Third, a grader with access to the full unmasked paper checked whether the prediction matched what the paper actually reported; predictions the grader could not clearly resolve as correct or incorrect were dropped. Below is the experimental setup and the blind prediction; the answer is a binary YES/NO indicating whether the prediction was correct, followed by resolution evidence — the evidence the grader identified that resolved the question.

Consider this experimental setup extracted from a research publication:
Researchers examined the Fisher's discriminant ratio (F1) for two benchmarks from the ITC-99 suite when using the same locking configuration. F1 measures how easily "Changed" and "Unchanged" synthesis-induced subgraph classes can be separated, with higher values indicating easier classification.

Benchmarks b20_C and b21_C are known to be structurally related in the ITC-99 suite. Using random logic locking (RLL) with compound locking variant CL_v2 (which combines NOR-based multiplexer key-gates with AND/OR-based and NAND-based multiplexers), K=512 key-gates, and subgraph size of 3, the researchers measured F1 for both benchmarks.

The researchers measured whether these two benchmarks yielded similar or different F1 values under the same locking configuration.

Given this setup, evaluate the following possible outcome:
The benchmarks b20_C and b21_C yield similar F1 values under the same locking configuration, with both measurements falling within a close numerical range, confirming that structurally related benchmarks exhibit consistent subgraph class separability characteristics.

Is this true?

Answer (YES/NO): YES